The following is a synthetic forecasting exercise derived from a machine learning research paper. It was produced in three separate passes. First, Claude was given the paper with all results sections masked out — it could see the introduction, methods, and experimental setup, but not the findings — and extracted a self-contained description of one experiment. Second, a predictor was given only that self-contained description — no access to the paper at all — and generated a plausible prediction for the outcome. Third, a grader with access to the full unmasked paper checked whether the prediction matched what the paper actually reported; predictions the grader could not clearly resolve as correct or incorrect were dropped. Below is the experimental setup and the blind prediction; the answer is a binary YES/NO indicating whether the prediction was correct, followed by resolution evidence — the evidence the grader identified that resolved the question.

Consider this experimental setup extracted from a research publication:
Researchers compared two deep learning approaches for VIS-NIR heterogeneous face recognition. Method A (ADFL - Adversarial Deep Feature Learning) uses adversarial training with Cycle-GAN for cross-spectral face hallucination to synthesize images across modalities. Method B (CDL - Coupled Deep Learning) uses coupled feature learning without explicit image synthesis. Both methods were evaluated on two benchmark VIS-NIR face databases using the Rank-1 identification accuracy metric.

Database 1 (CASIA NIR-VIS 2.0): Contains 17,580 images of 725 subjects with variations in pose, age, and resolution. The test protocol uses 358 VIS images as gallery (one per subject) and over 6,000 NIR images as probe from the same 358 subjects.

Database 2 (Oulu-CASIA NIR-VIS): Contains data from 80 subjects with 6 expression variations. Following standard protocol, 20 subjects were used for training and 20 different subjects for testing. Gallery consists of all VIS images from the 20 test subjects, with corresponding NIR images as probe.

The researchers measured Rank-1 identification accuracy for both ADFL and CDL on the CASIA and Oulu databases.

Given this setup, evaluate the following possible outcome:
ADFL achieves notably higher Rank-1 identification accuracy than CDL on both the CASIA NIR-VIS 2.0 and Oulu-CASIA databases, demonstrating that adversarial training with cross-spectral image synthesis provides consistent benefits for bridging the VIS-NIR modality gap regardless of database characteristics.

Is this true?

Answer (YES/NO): NO